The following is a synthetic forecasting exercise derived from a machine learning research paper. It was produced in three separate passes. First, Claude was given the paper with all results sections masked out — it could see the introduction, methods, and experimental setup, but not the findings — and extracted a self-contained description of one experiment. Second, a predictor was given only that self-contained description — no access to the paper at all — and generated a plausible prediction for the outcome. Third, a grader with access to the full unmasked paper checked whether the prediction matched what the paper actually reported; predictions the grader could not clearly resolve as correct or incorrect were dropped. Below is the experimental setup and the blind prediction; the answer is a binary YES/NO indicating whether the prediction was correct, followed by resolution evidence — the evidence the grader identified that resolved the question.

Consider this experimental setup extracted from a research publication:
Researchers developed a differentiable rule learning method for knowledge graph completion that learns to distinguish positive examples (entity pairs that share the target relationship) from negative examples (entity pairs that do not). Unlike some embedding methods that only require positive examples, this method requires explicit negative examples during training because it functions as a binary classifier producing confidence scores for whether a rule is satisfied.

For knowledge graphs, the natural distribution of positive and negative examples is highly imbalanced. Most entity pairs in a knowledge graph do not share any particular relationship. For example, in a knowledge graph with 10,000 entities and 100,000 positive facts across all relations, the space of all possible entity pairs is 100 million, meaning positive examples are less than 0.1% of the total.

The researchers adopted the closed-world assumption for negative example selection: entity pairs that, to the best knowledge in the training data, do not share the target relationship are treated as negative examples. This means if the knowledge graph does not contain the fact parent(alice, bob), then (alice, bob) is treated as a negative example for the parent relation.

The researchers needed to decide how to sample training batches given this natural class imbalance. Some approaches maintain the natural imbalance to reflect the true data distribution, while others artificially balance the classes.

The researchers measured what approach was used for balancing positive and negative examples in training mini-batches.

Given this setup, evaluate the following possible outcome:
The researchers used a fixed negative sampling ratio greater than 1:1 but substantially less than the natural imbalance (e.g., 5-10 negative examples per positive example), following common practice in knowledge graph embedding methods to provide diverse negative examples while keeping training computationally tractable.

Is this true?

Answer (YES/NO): NO